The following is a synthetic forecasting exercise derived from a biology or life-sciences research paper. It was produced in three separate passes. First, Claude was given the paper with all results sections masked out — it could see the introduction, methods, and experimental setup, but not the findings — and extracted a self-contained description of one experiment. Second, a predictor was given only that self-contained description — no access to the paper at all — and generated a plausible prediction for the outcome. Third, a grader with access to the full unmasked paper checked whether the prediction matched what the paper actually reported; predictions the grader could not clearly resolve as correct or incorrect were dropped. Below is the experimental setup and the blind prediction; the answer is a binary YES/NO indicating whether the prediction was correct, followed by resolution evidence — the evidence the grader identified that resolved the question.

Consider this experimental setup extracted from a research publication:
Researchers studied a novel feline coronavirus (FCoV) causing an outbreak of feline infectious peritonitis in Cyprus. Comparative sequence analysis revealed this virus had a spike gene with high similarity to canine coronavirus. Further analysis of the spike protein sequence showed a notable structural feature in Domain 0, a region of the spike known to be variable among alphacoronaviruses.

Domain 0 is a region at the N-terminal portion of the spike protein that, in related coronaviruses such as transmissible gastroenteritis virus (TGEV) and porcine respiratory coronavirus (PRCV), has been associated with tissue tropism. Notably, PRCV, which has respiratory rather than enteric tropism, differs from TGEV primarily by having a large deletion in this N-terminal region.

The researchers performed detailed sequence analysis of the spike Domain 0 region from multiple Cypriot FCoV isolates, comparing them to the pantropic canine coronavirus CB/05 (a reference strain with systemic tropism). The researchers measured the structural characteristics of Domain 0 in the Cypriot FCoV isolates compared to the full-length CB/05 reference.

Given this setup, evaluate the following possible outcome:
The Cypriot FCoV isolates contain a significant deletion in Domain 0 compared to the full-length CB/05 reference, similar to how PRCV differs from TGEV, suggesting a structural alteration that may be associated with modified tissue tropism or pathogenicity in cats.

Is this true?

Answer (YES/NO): YES